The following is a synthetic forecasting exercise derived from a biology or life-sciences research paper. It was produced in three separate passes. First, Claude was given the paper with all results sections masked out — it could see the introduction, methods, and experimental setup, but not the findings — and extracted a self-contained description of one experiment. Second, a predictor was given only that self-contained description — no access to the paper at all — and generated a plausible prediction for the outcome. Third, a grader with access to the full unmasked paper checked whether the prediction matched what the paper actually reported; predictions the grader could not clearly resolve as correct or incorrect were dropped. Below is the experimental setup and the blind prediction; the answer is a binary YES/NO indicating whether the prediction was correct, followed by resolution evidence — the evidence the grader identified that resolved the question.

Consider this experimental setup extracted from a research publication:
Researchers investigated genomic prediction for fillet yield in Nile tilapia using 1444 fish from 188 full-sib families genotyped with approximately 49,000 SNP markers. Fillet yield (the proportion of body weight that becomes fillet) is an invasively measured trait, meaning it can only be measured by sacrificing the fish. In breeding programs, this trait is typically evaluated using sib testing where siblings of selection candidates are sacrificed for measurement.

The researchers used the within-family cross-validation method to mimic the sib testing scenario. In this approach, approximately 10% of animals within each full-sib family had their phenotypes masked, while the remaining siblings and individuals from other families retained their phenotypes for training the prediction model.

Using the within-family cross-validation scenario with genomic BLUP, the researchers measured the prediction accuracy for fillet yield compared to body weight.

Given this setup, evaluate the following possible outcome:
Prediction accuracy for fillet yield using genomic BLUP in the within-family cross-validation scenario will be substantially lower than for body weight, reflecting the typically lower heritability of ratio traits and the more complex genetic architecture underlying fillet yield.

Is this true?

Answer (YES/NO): NO